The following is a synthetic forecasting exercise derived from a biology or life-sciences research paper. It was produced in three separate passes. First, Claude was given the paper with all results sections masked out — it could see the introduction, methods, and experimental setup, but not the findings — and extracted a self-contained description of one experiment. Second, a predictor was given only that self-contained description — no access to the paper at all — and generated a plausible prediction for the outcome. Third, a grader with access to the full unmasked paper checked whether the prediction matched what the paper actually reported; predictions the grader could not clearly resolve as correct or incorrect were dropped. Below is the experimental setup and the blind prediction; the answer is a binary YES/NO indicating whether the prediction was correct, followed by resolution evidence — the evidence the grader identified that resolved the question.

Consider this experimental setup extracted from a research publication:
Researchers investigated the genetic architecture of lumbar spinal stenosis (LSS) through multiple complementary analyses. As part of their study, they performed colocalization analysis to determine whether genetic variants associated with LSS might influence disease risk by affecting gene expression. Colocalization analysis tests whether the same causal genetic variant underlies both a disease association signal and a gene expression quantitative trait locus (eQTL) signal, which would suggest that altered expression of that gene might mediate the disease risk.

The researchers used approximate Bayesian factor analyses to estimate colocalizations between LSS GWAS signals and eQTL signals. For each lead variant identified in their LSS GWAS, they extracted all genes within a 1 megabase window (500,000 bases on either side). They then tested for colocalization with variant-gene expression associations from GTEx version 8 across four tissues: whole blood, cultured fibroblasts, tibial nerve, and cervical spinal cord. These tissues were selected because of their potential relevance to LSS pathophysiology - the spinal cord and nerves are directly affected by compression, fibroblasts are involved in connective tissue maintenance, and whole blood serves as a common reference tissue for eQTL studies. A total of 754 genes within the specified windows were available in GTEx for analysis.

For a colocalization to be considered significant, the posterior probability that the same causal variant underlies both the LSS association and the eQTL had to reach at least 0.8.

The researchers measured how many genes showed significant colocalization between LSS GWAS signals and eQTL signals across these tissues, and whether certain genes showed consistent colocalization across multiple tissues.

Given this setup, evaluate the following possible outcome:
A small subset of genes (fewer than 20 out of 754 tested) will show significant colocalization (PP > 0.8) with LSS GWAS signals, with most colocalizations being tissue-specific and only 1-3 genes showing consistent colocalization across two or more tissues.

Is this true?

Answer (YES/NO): NO